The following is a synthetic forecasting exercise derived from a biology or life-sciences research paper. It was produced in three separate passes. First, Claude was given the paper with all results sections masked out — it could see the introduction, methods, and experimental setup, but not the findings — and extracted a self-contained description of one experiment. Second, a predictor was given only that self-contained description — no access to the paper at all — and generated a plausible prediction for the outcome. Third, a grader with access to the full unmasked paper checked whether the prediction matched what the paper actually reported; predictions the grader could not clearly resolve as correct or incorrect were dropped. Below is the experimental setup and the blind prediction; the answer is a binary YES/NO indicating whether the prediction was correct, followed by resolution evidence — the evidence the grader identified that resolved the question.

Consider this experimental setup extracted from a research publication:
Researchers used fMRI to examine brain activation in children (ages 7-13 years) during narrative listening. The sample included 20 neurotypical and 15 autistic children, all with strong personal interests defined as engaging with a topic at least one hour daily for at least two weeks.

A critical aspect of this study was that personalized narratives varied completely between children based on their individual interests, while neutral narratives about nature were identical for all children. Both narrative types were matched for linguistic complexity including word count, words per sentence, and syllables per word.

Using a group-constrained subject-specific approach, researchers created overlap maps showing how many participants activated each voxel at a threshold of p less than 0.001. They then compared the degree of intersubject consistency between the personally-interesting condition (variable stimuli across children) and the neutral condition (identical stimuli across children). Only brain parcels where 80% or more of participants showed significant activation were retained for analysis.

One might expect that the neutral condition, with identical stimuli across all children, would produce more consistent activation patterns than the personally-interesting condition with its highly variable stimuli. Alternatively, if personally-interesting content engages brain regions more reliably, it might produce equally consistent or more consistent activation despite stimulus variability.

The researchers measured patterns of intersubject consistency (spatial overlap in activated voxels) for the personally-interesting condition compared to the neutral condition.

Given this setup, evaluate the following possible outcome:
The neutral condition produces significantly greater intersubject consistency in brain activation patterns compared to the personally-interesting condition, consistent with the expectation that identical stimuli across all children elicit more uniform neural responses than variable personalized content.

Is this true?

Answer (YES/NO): NO